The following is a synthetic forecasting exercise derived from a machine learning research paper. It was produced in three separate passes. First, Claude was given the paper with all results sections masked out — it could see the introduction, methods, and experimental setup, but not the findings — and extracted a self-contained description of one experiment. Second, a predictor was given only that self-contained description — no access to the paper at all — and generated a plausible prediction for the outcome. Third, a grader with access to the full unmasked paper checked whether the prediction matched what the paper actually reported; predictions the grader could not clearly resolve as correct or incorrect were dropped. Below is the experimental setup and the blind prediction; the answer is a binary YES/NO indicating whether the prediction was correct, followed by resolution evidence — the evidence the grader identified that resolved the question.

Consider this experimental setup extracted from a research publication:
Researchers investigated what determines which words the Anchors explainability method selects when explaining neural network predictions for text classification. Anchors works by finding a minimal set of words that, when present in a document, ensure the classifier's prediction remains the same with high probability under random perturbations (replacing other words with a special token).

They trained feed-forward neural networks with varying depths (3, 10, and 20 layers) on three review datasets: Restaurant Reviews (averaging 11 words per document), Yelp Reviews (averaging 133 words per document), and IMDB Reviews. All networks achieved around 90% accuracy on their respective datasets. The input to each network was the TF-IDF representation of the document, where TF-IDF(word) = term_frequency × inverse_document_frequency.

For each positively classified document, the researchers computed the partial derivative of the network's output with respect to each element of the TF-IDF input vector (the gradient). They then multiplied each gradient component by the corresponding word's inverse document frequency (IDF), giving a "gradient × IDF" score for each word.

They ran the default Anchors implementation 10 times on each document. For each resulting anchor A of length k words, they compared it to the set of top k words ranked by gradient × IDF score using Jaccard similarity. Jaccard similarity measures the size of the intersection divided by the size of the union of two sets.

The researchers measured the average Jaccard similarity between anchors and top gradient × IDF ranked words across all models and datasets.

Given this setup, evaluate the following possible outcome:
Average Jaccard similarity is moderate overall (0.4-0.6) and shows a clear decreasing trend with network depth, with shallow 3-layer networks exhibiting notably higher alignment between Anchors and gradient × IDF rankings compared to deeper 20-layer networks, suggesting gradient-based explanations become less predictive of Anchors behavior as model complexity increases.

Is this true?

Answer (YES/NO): NO